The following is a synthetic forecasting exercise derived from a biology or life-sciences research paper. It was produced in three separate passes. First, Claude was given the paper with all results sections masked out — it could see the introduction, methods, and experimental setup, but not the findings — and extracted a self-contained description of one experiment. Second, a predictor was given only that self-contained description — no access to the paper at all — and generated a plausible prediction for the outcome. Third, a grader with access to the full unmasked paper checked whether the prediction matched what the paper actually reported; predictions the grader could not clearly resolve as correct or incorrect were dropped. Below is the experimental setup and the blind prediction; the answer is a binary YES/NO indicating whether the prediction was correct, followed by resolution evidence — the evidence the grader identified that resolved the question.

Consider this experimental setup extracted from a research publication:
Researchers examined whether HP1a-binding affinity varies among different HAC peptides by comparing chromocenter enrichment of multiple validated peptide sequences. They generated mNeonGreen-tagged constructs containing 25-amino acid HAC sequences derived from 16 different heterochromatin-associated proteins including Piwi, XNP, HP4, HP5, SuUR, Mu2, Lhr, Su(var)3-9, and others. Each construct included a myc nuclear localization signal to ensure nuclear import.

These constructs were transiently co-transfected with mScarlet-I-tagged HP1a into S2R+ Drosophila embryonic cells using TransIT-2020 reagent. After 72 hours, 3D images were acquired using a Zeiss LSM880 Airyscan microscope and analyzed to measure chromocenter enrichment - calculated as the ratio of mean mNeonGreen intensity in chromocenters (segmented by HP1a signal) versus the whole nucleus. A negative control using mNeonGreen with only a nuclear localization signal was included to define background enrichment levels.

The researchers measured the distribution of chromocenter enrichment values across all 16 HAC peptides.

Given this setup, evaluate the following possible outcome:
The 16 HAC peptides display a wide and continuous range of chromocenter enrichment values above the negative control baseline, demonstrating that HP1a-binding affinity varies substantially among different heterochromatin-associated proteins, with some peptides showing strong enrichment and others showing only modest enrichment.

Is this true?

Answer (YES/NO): YES